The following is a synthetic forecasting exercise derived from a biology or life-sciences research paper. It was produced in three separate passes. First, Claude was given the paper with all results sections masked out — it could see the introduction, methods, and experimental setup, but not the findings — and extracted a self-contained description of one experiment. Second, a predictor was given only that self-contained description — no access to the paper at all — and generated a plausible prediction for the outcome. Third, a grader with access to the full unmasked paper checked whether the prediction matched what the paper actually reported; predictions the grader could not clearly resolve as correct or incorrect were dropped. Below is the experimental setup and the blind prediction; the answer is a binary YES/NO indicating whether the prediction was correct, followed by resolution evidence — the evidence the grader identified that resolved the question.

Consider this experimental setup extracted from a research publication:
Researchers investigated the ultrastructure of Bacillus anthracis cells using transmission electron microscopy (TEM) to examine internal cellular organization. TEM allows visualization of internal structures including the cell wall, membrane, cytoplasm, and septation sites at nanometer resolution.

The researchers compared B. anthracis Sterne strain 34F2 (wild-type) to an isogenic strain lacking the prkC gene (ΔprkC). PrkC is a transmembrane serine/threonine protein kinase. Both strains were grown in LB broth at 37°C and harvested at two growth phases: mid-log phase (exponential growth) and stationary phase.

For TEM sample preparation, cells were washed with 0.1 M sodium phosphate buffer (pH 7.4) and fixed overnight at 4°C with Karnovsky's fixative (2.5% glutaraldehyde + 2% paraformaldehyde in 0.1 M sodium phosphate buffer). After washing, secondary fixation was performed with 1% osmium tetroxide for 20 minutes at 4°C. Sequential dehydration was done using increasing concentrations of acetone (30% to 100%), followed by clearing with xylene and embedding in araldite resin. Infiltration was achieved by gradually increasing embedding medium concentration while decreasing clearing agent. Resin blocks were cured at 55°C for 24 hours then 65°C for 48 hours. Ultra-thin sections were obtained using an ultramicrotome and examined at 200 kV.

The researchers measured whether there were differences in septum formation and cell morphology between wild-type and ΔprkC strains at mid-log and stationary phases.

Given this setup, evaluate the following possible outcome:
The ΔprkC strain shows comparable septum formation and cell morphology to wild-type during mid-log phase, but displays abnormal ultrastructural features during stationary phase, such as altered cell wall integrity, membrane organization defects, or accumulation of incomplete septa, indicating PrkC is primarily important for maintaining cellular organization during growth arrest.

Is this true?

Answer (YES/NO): NO